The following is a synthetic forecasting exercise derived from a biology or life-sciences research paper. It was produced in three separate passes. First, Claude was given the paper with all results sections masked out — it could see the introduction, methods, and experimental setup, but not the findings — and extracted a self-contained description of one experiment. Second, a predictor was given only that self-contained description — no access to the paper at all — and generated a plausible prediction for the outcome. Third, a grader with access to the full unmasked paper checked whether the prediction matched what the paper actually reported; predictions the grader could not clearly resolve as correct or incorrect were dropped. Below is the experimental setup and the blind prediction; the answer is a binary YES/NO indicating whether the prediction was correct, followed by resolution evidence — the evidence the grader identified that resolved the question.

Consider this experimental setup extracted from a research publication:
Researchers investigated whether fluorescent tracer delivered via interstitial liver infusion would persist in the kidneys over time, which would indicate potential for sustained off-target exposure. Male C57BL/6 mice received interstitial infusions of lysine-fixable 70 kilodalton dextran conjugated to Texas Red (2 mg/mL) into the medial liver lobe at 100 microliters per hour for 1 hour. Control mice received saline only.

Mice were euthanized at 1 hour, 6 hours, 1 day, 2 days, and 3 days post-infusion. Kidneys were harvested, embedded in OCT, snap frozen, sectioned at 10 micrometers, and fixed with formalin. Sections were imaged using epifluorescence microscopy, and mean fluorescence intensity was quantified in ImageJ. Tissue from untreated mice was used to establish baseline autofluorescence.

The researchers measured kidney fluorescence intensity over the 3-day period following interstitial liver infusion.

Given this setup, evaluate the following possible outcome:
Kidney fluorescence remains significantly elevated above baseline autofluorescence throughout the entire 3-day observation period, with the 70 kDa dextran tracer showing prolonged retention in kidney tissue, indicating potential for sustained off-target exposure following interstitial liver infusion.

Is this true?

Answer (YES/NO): NO